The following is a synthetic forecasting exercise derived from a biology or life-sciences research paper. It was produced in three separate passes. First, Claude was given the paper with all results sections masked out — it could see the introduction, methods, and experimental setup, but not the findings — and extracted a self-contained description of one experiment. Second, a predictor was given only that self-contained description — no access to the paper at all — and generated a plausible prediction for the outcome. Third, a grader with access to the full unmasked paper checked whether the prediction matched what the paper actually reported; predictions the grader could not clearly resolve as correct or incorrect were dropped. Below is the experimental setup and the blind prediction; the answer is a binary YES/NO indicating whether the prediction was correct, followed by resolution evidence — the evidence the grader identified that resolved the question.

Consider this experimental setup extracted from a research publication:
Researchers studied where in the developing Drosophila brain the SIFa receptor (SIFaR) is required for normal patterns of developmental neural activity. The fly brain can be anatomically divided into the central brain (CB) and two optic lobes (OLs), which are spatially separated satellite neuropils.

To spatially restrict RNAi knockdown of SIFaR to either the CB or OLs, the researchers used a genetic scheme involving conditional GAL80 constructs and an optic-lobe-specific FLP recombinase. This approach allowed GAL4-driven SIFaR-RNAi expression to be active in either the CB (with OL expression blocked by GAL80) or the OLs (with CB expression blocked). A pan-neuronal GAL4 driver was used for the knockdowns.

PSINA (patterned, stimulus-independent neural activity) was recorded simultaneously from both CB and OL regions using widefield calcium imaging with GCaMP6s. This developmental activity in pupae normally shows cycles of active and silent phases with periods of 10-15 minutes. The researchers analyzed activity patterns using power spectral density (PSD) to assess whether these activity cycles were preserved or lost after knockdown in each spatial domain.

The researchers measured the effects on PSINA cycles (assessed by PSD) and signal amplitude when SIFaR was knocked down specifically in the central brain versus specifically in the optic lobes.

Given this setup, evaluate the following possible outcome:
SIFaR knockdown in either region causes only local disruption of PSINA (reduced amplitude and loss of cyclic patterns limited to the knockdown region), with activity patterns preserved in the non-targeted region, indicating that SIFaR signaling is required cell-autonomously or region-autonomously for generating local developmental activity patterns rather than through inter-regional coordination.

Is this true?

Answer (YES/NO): NO